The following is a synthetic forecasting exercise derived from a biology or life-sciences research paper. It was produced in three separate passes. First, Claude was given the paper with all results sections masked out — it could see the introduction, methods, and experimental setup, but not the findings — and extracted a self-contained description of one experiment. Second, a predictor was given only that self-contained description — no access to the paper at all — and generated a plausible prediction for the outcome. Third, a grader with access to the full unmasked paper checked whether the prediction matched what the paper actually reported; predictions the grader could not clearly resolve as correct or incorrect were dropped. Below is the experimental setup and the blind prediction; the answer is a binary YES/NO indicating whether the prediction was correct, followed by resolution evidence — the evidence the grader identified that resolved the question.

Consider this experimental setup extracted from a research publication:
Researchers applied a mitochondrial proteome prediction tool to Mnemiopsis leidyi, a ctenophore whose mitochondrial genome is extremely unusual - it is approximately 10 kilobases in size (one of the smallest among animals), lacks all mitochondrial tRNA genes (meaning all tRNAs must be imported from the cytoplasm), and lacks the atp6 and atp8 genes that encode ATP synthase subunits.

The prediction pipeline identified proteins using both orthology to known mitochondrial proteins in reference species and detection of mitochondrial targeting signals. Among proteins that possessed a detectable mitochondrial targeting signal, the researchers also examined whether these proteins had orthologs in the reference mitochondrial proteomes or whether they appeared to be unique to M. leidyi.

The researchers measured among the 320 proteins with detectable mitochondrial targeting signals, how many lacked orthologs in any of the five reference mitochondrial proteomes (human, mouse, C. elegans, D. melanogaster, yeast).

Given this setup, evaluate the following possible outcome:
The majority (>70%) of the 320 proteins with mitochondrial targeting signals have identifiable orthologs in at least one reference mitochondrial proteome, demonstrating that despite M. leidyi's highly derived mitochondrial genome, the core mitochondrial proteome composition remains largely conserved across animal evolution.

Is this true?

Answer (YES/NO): NO